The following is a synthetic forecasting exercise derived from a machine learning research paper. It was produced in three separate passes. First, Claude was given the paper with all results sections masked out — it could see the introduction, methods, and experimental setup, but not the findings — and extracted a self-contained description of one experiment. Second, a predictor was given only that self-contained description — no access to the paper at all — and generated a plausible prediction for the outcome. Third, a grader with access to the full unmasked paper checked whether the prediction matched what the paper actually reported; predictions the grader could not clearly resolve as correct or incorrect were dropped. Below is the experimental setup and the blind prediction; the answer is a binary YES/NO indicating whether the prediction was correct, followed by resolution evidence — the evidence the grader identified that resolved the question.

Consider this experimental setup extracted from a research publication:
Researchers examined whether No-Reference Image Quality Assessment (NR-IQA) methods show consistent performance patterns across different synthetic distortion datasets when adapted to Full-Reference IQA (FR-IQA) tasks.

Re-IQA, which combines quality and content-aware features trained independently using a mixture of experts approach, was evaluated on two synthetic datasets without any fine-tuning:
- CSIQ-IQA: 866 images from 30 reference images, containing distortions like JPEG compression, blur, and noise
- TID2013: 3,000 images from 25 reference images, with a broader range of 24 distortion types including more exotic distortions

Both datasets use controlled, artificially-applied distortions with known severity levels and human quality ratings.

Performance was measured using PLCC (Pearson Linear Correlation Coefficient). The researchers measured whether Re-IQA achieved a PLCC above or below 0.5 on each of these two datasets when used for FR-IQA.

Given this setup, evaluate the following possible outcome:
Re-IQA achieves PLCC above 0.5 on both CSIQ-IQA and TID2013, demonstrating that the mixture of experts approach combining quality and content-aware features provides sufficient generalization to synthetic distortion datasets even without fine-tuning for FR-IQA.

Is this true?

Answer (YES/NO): NO